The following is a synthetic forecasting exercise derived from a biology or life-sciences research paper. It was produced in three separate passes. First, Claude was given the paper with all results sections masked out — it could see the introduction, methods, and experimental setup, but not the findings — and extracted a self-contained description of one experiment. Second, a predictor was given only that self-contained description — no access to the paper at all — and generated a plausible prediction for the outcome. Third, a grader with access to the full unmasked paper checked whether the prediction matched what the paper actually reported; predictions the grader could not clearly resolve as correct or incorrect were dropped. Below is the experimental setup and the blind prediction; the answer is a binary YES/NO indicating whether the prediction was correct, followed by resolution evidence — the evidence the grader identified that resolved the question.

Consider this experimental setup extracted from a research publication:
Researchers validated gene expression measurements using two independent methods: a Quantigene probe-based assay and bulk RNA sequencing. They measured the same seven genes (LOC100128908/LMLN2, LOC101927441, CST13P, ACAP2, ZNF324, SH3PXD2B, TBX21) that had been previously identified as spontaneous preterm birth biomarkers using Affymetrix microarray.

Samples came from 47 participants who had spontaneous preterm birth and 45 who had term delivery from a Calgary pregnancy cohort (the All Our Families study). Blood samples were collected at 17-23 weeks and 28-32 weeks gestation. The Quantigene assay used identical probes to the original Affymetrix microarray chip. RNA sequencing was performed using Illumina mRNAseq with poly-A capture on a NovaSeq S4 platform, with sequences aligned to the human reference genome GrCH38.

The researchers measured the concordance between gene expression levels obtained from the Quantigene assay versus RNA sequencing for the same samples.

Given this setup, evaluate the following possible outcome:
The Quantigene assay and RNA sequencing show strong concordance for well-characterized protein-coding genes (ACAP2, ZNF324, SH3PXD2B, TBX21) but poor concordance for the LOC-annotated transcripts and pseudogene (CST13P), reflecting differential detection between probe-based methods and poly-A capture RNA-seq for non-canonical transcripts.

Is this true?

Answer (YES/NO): NO